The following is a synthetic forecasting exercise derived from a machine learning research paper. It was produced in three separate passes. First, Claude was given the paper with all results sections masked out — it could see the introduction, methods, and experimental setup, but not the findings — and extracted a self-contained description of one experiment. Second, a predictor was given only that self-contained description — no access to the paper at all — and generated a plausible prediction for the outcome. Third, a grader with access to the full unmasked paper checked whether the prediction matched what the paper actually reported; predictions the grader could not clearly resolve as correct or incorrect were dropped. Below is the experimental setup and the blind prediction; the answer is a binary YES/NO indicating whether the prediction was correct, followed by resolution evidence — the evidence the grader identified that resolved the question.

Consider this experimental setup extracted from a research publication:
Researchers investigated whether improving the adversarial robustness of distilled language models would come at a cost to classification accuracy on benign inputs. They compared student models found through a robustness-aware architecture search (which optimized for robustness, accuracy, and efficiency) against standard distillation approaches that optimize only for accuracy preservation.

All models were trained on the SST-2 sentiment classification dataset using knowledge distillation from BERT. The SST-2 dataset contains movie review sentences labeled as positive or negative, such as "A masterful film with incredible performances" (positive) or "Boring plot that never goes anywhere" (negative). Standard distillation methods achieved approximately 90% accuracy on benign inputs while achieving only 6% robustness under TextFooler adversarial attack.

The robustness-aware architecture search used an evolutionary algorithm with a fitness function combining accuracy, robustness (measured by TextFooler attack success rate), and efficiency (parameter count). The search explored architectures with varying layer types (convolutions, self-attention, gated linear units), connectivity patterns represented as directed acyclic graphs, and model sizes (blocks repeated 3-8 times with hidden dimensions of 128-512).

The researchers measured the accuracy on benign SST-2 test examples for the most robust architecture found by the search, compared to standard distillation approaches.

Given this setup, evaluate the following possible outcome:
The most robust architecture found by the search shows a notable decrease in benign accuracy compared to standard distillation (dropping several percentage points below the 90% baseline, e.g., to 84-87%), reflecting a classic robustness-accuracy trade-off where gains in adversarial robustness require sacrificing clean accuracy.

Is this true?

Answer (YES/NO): YES